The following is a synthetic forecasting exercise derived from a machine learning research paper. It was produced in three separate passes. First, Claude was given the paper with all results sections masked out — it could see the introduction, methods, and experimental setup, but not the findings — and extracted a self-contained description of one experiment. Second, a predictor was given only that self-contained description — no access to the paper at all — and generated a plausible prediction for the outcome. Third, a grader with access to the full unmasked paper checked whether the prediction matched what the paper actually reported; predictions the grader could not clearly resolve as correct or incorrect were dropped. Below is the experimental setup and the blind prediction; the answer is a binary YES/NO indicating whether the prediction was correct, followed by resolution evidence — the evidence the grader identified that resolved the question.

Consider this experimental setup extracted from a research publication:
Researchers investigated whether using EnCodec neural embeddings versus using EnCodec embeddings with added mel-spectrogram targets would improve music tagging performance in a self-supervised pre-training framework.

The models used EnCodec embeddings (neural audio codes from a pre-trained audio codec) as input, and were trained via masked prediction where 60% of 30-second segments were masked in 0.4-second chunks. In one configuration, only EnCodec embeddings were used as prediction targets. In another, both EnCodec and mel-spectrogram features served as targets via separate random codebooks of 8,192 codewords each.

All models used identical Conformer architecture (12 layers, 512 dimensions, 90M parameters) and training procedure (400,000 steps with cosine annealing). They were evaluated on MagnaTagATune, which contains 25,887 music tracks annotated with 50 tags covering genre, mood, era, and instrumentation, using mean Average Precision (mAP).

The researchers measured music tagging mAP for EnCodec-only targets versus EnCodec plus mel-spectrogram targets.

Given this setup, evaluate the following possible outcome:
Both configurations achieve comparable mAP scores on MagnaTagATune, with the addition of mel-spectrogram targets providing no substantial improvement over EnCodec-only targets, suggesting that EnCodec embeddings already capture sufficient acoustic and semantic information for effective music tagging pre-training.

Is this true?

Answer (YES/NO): NO